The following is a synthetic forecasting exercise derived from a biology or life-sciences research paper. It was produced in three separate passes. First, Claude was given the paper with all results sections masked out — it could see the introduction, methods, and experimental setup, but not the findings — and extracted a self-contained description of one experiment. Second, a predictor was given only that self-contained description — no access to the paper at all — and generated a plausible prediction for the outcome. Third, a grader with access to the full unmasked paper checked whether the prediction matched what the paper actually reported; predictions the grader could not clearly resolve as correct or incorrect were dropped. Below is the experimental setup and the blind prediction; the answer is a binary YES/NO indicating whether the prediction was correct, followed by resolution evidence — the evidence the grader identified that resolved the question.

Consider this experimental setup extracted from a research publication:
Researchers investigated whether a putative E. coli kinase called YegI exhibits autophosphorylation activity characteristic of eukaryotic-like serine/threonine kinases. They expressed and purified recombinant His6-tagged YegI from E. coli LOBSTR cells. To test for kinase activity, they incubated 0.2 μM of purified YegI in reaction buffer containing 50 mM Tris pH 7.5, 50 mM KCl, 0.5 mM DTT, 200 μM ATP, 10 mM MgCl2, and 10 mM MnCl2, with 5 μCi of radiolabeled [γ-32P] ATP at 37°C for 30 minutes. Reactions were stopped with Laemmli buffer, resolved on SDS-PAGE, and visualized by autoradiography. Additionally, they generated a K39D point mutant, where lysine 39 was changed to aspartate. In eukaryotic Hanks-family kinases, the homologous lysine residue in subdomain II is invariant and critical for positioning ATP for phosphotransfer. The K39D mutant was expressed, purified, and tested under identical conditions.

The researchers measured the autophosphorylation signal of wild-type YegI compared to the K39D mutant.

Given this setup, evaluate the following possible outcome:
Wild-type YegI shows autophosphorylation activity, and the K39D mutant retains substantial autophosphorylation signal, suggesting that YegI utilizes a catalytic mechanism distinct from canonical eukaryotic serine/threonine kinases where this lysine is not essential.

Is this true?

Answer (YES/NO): NO